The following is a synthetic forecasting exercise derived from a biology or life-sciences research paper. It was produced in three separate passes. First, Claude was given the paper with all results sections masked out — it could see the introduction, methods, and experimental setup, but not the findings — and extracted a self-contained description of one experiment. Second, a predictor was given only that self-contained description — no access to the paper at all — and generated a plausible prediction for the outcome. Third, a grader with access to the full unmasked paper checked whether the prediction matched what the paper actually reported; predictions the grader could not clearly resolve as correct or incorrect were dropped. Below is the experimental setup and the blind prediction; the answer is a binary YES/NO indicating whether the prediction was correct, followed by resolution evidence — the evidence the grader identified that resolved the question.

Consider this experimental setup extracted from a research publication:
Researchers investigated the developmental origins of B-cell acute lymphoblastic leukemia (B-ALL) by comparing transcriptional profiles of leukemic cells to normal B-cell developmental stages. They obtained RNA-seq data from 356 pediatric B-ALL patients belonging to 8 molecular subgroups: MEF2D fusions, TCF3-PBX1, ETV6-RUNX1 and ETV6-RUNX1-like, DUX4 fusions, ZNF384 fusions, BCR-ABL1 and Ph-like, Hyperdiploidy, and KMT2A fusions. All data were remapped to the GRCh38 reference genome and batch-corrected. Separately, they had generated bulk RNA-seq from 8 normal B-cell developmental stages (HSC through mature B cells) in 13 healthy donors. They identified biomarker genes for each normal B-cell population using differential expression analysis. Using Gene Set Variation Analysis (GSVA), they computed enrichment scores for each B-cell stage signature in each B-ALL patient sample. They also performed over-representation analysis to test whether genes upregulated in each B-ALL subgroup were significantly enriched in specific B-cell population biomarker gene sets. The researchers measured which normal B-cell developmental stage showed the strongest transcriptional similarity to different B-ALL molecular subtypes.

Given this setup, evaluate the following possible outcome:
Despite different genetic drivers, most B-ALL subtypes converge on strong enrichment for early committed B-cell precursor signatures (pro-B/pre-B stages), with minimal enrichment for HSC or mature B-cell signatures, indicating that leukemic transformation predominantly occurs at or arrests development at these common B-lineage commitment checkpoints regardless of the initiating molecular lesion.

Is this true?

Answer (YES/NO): NO